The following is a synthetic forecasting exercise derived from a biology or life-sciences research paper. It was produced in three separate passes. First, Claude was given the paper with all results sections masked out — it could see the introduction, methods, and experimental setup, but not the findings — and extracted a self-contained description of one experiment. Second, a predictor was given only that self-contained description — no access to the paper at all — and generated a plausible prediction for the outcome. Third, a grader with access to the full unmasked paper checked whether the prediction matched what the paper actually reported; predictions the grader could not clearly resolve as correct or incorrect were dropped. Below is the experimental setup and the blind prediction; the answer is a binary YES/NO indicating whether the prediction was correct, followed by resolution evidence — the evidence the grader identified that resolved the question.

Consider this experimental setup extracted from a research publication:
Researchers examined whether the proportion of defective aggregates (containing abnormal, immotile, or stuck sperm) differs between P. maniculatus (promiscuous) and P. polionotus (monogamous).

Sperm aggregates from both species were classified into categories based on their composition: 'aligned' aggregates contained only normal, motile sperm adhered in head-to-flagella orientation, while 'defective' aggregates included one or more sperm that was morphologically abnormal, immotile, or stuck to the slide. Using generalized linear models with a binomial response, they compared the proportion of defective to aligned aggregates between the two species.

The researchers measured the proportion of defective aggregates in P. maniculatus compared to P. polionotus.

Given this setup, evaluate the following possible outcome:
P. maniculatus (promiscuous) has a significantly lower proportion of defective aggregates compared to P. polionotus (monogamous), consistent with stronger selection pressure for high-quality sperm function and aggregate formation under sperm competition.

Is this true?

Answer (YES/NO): YES